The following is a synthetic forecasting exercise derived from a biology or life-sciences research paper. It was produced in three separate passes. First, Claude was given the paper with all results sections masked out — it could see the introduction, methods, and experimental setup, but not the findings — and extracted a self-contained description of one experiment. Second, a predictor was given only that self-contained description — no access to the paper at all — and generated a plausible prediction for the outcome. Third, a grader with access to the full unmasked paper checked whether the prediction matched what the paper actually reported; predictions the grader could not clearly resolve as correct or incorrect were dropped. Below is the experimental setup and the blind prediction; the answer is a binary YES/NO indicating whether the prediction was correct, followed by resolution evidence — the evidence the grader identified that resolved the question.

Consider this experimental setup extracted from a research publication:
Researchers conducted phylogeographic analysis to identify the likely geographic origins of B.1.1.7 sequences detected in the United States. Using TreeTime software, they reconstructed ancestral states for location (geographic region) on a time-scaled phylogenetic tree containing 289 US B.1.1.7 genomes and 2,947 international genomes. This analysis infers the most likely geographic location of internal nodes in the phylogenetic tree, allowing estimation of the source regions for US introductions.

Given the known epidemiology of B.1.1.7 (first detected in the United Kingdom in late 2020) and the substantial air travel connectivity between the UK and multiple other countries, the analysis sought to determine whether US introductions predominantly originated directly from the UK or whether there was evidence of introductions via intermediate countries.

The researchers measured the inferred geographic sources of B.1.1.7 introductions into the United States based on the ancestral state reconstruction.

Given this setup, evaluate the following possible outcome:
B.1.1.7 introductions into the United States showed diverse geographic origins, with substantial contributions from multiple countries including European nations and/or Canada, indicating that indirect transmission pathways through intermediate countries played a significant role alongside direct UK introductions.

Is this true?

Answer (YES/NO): NO